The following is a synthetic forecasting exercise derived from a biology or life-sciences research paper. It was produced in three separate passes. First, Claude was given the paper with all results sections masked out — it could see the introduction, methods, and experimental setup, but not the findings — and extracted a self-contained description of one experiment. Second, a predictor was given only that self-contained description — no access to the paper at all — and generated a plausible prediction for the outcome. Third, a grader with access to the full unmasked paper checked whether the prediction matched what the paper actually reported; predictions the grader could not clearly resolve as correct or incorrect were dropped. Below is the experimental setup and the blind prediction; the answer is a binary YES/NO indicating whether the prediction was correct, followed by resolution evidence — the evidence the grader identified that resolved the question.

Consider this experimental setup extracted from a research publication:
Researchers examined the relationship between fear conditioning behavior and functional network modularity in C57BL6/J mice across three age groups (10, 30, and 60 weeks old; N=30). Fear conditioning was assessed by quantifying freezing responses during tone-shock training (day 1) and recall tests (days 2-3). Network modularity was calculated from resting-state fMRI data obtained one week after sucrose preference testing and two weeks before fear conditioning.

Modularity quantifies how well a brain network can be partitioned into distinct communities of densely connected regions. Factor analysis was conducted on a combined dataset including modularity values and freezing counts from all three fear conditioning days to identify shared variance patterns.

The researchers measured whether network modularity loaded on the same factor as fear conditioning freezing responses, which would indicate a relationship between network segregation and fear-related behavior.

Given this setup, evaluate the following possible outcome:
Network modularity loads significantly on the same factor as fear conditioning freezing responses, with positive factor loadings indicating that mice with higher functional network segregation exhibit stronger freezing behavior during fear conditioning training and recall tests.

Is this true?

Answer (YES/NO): YES